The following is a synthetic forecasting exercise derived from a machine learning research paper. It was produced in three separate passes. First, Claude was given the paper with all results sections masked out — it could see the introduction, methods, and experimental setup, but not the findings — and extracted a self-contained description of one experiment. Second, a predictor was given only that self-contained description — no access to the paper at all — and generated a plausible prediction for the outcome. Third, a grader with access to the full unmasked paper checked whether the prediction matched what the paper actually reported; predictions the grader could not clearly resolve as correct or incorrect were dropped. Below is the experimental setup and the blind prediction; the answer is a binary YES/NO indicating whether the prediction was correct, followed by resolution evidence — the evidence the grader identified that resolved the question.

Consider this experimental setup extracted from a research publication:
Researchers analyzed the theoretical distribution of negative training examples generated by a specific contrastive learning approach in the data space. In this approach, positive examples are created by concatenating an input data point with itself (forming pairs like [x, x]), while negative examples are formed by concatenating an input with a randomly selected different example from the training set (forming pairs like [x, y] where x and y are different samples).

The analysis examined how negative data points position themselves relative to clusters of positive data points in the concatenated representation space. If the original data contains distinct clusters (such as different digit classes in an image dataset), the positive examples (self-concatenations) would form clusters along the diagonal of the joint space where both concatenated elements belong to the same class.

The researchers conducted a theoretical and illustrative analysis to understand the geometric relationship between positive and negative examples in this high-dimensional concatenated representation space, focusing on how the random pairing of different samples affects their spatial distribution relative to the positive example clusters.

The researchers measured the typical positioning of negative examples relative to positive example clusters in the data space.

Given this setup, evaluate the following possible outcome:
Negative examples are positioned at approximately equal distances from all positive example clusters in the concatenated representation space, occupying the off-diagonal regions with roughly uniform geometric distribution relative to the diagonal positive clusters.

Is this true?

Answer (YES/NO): NO